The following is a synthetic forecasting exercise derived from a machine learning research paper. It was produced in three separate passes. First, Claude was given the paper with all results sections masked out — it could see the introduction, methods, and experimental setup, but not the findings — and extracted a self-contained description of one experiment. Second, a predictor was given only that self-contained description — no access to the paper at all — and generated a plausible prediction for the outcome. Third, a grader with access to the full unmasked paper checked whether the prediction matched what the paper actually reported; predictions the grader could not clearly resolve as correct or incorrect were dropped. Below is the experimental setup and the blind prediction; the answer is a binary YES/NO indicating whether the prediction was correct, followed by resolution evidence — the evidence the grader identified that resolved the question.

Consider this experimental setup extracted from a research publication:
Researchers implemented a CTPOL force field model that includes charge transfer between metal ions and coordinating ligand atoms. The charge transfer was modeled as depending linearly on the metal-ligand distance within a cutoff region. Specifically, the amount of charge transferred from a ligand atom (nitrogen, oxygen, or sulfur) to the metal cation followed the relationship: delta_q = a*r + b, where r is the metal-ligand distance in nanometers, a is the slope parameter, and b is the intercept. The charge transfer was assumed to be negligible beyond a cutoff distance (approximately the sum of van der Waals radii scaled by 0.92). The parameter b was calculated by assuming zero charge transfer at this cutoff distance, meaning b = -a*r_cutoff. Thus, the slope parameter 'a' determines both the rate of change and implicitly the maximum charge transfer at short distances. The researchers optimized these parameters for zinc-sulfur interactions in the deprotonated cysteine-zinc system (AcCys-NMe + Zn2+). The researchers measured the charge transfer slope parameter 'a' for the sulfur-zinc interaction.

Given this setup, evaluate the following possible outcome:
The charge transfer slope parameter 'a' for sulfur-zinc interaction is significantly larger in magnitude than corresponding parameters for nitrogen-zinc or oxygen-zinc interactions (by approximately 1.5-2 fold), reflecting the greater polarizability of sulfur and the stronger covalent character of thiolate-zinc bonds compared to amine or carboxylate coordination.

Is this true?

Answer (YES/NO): NO